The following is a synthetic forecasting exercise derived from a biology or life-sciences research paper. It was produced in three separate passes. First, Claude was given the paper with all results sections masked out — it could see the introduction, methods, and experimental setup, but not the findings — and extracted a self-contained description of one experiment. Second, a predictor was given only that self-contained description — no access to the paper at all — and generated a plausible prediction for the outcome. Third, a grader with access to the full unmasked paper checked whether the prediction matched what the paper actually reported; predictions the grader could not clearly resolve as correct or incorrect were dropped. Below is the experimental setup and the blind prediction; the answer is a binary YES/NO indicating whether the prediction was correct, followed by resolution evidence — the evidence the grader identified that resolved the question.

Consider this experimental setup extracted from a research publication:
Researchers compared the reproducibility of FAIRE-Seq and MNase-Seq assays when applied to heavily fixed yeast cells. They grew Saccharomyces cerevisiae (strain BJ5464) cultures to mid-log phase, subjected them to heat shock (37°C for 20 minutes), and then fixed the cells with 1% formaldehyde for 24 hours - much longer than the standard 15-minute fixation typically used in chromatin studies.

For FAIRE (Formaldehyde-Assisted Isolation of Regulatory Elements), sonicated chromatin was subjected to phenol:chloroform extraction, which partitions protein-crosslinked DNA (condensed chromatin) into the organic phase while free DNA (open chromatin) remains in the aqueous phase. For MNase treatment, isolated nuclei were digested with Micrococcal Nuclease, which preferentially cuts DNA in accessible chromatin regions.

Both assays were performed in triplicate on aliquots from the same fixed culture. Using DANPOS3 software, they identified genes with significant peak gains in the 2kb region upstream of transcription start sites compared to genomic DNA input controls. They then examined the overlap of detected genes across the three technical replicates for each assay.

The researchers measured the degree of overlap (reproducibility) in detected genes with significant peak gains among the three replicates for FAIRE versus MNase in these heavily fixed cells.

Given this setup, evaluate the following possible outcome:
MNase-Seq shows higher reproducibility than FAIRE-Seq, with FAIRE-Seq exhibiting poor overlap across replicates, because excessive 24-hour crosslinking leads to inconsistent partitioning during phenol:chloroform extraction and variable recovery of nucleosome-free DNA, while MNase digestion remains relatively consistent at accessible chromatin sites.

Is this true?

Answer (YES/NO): YES